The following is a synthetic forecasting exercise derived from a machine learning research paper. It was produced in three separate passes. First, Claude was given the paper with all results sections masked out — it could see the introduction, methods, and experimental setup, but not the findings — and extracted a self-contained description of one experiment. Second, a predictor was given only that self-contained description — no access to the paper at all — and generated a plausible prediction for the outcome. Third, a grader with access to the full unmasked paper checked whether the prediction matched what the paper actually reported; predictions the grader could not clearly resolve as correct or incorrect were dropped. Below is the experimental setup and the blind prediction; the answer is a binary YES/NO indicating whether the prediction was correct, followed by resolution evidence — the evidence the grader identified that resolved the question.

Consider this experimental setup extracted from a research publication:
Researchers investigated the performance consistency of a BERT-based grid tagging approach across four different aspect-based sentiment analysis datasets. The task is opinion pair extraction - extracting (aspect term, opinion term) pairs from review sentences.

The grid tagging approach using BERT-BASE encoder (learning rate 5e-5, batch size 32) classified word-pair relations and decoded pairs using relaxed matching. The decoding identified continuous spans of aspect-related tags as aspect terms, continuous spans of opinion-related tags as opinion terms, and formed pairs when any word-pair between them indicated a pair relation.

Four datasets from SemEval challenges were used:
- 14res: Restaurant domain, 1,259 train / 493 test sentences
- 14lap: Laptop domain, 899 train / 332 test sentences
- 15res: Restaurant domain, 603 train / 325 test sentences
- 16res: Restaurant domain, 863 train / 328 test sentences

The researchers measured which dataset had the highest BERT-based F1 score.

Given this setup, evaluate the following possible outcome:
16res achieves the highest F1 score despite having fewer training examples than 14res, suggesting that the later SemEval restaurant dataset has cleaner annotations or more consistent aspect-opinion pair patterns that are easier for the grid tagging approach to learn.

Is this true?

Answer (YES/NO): NO